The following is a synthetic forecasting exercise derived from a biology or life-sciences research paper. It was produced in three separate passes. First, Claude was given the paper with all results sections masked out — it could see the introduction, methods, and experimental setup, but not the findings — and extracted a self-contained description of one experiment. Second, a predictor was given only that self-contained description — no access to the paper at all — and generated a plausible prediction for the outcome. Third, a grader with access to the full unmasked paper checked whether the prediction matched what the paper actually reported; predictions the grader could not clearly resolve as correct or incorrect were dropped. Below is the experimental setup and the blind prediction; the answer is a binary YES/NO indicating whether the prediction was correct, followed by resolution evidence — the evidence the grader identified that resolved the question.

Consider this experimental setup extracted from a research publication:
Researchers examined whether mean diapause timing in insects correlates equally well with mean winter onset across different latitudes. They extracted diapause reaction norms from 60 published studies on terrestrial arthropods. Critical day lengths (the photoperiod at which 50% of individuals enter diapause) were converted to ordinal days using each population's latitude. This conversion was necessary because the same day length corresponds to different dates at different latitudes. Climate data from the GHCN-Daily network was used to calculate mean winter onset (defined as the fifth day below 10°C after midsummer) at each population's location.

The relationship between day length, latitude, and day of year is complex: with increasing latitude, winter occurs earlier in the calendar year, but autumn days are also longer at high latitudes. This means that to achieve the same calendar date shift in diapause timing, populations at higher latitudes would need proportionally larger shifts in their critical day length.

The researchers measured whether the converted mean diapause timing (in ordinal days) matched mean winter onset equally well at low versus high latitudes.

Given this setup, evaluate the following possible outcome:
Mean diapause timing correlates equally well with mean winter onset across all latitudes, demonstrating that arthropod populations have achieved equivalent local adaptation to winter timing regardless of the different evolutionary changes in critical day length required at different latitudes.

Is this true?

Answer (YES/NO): NO